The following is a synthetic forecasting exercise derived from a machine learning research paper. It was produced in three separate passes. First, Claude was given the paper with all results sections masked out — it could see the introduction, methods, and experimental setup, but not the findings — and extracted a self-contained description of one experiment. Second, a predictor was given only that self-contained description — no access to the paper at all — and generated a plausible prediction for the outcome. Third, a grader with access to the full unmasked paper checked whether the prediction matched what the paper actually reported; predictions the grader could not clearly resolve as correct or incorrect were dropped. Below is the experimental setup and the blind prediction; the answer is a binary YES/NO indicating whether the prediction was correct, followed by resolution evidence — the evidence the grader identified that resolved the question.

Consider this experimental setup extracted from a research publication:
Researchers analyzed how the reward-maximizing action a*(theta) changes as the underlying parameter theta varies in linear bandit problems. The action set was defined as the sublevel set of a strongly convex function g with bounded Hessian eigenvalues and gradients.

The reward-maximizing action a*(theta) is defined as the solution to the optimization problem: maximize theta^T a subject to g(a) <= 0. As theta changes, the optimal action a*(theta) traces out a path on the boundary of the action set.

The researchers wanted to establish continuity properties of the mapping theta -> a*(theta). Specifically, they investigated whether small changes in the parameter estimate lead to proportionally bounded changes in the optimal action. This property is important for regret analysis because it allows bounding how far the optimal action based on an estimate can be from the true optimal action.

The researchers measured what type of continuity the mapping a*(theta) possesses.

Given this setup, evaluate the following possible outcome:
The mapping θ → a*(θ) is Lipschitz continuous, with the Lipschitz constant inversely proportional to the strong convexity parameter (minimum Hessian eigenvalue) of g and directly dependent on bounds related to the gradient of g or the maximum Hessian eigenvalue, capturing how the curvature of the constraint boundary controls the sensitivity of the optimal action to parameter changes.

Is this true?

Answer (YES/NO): YES